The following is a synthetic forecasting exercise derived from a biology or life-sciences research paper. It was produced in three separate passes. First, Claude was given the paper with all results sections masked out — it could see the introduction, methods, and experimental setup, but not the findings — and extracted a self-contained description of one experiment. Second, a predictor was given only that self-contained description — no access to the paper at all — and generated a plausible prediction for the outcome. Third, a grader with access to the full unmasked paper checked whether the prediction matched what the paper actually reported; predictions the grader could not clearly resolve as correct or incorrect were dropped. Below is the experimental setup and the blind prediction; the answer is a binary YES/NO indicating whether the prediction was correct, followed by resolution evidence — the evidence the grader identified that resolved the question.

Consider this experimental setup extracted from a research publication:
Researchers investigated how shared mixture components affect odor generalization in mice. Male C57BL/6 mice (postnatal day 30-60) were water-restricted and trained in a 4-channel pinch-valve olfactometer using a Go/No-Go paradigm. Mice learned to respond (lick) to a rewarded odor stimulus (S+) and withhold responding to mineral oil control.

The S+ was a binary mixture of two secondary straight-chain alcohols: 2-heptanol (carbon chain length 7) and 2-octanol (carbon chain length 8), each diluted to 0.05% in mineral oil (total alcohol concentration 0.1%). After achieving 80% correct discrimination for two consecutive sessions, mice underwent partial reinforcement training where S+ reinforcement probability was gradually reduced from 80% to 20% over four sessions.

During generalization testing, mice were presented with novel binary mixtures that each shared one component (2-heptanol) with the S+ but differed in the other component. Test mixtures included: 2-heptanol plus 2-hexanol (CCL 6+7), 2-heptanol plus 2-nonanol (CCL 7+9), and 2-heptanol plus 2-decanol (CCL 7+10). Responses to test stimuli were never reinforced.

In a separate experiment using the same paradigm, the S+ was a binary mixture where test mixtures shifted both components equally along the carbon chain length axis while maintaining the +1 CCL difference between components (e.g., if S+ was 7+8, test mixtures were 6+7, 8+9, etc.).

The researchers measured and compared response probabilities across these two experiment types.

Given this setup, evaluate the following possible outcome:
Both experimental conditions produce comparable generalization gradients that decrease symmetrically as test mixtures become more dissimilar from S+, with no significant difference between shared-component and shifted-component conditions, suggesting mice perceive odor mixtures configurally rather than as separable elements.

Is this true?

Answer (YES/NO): NO